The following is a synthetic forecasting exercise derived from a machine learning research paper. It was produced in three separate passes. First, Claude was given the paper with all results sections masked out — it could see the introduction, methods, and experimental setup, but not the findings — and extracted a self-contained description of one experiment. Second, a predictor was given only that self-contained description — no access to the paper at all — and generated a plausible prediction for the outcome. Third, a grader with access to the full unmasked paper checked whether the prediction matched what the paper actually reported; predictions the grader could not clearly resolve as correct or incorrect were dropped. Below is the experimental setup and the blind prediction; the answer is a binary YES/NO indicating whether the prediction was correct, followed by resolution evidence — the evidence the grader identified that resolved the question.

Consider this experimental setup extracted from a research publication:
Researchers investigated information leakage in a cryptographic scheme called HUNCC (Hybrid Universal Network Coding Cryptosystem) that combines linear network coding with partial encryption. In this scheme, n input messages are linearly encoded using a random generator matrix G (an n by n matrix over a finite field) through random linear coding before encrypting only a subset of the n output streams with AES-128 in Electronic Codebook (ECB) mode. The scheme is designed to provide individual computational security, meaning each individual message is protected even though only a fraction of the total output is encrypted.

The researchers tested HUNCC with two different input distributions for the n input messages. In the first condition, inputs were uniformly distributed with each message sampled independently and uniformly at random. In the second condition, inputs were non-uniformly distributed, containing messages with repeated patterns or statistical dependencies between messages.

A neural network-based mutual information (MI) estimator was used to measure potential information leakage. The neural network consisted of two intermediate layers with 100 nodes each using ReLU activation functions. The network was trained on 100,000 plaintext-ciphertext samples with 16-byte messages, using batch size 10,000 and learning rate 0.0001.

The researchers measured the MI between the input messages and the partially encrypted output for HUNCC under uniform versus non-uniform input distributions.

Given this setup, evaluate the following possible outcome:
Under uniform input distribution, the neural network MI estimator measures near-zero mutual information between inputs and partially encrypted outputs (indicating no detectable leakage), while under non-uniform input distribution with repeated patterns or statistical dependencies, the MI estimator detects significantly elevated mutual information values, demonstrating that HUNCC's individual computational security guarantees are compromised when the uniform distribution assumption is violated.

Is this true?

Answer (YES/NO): NO